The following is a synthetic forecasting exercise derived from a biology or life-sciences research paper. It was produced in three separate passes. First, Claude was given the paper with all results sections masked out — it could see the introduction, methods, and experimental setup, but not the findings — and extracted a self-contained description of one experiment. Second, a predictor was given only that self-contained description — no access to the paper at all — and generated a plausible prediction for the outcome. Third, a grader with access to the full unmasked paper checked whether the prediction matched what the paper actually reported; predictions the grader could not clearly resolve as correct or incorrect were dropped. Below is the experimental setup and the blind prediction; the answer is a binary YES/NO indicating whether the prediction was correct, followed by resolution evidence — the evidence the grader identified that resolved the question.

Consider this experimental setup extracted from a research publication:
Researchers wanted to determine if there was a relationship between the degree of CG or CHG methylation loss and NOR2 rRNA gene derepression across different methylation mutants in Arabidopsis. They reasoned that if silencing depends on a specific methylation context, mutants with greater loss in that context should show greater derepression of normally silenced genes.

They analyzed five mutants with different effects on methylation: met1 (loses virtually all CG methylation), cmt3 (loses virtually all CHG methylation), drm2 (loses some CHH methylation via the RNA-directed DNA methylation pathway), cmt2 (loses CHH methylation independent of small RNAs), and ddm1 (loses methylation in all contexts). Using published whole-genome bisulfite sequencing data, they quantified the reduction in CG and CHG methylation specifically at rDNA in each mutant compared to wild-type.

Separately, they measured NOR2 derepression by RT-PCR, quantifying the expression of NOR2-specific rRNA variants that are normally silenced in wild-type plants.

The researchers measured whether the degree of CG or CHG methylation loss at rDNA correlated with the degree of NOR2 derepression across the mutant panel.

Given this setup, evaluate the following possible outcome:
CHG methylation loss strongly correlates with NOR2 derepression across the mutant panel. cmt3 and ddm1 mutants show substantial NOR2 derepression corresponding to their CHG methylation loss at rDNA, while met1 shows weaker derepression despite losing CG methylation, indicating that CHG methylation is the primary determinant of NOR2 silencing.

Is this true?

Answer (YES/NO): NO